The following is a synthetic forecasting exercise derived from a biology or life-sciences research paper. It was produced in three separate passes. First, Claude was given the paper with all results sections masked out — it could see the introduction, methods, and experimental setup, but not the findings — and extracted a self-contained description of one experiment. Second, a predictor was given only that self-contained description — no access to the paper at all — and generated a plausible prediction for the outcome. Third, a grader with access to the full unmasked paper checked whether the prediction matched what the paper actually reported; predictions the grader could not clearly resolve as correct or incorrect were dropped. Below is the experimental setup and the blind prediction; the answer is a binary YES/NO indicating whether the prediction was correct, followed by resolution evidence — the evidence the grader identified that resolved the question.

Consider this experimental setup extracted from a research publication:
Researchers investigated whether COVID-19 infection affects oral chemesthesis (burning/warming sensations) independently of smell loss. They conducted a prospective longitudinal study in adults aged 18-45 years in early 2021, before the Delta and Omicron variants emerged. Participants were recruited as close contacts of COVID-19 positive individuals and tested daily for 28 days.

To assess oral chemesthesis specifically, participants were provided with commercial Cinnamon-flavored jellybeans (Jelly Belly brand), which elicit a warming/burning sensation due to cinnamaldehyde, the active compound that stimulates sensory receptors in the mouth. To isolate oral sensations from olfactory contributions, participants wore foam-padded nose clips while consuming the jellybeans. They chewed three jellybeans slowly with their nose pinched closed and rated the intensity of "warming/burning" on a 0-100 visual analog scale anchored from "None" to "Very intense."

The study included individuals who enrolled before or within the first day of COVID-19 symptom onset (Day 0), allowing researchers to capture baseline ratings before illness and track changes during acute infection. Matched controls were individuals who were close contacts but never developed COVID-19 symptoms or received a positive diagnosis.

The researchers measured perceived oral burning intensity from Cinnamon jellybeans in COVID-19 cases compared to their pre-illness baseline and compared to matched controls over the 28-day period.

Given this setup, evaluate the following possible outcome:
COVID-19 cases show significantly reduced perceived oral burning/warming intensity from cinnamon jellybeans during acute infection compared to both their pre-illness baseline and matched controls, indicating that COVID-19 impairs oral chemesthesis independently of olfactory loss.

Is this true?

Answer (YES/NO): YES